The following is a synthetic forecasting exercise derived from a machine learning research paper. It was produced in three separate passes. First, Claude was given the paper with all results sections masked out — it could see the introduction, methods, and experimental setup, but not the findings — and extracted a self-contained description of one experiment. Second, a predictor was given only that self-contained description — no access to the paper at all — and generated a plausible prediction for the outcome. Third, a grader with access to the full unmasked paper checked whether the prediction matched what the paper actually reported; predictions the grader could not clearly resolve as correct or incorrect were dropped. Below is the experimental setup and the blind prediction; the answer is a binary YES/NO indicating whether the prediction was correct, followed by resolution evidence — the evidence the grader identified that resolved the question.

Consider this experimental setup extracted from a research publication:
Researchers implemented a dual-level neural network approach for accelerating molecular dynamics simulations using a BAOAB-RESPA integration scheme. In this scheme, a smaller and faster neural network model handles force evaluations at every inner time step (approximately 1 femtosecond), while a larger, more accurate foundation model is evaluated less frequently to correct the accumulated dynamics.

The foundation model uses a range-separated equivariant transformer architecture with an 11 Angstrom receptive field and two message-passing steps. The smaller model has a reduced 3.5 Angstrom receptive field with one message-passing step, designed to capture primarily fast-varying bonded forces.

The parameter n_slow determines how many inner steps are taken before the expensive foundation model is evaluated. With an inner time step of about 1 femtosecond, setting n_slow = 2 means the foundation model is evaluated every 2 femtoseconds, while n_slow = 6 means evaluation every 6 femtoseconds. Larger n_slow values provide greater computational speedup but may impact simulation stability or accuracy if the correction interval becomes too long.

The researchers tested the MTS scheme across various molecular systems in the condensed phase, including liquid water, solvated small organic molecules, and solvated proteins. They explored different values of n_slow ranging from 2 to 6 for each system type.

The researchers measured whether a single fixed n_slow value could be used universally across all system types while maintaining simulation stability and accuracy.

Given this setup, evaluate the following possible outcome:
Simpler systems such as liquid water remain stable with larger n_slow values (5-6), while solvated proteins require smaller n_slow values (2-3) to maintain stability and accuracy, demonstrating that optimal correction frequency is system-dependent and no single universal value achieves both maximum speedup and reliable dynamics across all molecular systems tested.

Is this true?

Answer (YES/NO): YES